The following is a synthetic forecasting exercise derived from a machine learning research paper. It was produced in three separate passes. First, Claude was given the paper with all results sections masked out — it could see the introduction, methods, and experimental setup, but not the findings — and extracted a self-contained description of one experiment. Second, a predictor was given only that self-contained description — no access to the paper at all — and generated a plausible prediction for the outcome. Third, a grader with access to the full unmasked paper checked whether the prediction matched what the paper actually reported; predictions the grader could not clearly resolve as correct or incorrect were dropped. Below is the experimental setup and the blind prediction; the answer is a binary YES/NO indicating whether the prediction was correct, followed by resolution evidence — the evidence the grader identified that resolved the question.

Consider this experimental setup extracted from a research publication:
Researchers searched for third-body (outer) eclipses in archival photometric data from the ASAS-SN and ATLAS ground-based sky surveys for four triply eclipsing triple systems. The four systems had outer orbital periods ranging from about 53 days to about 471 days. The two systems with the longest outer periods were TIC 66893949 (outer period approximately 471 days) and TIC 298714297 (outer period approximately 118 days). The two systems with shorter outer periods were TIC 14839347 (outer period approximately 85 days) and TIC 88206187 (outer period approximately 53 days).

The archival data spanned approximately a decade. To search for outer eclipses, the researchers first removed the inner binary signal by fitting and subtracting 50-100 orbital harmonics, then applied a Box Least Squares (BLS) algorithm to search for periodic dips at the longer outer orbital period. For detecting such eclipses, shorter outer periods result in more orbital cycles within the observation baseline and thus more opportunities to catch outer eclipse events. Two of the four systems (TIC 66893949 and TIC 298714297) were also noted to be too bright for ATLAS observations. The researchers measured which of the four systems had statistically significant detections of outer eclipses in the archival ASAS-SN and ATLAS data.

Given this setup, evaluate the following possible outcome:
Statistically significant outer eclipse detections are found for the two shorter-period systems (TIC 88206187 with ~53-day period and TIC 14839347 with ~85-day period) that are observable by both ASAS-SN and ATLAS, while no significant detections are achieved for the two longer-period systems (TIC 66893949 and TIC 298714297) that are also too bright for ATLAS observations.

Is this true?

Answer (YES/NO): YES